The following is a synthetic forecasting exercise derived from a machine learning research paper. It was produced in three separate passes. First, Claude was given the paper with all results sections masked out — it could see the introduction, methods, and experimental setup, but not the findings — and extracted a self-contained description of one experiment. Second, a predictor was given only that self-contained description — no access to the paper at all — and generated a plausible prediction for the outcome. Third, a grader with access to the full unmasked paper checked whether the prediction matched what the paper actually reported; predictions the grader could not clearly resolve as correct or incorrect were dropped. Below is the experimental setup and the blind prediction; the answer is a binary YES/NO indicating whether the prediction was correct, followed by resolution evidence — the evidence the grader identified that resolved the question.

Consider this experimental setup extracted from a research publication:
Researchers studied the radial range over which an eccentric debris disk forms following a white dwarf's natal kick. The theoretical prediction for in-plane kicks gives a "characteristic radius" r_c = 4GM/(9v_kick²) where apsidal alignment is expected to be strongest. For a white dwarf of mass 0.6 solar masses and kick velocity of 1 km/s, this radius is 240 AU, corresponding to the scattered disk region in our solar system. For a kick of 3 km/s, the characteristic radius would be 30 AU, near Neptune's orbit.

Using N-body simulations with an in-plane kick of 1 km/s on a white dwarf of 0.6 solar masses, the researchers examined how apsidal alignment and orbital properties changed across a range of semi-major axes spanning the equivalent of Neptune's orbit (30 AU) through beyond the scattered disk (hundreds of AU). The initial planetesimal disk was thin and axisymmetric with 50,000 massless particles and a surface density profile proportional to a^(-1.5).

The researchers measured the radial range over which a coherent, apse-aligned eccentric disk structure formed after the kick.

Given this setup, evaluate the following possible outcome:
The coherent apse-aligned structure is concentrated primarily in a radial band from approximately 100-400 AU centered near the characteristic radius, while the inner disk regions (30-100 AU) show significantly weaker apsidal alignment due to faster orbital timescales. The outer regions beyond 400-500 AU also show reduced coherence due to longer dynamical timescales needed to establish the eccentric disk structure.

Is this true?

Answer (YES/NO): NO